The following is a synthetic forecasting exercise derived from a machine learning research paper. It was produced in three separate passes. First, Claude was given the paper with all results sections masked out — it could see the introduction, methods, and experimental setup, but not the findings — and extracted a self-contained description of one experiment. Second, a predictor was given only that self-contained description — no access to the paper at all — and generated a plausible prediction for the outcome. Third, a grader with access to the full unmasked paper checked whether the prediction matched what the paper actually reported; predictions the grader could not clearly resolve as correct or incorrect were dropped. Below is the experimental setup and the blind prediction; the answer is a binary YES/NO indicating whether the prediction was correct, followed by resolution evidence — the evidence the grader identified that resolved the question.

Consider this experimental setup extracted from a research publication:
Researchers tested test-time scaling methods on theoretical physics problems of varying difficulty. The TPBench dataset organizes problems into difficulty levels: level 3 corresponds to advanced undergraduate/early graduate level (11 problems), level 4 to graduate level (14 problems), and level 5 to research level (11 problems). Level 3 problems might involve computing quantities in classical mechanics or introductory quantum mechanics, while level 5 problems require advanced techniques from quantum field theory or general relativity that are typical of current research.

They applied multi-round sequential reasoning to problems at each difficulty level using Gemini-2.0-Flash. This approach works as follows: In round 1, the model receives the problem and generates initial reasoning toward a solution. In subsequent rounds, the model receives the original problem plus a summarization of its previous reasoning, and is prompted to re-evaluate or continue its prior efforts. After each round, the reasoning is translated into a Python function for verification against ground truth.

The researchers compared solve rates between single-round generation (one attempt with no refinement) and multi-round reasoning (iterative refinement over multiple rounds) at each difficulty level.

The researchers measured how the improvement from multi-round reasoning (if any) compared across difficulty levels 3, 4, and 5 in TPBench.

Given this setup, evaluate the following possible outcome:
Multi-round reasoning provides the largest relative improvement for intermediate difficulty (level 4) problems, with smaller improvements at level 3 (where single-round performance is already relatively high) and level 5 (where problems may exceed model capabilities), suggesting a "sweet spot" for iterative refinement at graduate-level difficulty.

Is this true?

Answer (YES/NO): NO